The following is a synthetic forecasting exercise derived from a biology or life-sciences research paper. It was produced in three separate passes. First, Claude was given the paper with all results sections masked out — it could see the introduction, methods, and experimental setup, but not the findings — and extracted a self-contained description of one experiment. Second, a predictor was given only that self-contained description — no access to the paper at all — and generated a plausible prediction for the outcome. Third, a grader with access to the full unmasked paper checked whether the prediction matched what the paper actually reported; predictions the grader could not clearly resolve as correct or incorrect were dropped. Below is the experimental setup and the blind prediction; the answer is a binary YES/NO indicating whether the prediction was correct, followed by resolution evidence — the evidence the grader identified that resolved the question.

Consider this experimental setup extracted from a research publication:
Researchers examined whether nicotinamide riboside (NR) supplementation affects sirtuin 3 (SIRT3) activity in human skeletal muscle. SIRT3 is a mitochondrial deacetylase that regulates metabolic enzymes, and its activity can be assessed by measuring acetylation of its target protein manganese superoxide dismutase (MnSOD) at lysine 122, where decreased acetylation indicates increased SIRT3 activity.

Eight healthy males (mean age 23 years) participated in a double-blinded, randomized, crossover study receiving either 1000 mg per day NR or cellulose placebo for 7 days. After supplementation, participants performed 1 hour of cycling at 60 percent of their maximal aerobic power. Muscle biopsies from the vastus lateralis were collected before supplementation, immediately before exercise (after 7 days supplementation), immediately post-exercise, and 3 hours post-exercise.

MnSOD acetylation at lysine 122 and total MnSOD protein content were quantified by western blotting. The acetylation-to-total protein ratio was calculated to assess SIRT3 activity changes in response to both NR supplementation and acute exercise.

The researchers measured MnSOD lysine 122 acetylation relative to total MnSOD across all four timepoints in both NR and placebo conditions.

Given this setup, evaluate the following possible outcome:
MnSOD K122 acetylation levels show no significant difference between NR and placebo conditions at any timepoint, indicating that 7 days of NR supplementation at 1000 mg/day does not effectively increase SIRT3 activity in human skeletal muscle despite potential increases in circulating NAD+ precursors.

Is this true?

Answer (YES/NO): YES